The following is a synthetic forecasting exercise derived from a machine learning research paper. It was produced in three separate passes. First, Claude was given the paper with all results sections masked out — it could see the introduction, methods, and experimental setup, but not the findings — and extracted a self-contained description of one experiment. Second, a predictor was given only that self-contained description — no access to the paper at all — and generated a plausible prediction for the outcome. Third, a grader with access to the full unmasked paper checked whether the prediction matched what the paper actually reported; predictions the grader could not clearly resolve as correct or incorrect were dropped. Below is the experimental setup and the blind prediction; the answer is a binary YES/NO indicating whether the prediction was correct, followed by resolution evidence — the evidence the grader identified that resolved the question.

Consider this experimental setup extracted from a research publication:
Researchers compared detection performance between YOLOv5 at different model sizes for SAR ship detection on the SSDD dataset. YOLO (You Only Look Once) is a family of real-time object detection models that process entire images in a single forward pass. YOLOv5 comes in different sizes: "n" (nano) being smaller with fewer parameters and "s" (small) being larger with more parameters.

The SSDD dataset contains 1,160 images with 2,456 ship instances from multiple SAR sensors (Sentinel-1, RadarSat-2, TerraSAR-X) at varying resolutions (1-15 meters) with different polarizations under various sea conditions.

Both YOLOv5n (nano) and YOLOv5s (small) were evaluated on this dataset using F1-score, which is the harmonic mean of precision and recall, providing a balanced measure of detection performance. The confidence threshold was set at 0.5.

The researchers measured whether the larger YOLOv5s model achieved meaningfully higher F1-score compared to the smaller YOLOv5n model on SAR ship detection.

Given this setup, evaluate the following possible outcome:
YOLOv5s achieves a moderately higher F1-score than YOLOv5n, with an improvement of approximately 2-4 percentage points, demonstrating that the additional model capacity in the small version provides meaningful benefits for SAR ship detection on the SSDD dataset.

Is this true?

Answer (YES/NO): NO